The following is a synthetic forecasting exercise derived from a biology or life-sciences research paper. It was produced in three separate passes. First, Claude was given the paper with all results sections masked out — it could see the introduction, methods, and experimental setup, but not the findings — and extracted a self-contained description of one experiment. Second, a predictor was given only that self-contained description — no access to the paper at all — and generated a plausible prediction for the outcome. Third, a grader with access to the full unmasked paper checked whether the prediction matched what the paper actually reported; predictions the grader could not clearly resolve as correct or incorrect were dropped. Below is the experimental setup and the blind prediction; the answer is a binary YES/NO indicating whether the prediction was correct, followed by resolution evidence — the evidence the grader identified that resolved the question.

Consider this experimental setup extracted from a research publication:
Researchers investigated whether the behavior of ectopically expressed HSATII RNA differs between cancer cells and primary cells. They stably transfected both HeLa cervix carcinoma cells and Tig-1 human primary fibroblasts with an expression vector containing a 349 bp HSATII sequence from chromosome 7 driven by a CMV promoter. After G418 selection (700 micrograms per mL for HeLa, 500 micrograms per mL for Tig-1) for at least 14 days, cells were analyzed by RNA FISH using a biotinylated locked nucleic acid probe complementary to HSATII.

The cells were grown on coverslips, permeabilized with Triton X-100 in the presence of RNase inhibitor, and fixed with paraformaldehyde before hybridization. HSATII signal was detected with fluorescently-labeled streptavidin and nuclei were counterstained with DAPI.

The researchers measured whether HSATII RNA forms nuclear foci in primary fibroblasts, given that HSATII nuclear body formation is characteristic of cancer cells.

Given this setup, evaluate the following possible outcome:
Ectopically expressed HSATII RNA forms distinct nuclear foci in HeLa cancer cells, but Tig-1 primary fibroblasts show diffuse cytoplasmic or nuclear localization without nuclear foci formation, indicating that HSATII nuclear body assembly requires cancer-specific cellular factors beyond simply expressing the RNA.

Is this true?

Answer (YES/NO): NO